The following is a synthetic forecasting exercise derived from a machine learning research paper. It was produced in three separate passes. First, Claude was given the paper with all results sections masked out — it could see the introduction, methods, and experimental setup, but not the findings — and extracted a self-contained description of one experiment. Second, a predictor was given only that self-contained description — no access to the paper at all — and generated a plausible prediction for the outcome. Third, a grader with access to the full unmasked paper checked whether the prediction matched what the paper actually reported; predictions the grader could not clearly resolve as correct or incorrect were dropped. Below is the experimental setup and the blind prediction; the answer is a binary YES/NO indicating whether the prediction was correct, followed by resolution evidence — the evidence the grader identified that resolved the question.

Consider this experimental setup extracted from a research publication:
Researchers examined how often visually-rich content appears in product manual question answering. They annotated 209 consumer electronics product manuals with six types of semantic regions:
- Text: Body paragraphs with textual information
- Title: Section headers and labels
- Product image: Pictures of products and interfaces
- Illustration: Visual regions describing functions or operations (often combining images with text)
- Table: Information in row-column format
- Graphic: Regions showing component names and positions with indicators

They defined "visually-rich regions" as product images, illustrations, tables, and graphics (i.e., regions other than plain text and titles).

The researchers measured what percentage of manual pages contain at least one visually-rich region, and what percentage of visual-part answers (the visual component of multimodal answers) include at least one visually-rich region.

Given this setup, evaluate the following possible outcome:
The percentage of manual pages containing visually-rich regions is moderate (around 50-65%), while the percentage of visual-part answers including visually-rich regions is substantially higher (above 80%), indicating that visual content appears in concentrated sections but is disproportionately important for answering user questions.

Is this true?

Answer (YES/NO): NO